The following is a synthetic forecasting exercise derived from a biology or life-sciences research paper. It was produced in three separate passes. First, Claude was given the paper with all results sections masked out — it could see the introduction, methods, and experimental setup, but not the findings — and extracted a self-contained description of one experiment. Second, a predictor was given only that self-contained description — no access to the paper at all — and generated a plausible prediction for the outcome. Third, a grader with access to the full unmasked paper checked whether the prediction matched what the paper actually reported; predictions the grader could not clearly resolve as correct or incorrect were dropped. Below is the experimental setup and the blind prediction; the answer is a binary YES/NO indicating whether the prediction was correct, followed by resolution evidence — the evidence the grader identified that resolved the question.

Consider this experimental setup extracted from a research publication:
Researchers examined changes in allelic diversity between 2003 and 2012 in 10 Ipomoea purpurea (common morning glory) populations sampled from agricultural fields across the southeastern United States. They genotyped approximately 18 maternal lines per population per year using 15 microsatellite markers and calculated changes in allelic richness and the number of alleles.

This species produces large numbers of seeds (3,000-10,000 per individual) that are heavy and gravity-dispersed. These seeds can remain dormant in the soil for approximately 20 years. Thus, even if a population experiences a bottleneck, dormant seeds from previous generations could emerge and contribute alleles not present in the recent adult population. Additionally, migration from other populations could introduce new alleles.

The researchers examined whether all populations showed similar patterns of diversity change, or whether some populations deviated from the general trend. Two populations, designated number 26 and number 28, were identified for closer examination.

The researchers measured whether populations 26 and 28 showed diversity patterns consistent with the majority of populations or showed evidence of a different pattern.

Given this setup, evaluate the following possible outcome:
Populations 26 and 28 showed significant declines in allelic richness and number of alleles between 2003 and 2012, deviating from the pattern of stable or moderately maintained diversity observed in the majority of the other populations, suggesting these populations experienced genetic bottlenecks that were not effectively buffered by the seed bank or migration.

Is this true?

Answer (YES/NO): NO